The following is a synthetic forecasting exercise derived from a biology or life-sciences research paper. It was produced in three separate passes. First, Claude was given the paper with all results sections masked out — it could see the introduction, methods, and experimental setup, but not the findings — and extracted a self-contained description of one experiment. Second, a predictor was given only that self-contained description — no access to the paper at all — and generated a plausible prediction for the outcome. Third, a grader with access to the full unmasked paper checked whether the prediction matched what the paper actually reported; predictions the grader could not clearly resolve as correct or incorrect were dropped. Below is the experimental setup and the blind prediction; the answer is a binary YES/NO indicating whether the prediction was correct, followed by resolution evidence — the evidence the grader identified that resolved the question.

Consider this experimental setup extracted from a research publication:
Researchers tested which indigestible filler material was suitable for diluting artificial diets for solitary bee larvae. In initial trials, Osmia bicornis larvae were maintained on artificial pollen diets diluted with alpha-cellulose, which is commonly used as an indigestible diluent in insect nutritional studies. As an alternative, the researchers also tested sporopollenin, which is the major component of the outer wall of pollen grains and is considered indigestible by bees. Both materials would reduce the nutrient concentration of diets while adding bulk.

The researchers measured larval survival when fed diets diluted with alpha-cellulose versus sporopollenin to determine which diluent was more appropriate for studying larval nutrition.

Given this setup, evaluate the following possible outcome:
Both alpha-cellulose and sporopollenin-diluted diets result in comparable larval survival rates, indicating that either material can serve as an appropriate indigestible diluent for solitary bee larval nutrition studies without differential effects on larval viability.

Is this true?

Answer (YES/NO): NO